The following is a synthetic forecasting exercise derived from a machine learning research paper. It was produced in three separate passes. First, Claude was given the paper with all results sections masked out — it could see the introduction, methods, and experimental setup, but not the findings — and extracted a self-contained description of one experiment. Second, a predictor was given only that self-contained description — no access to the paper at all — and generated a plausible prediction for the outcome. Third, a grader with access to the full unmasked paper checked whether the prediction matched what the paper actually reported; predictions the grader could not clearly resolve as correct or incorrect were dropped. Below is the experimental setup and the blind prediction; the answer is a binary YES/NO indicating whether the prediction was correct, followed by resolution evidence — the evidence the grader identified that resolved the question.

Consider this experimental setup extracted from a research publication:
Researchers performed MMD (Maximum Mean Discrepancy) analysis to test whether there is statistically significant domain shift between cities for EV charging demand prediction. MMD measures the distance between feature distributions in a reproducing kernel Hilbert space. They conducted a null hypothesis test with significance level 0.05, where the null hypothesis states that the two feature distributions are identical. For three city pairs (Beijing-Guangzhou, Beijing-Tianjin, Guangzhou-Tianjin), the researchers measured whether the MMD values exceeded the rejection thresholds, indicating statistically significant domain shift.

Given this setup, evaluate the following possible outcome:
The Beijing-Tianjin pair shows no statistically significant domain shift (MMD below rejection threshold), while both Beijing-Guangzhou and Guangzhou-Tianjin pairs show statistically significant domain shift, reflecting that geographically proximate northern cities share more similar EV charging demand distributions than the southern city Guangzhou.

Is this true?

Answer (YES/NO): NO